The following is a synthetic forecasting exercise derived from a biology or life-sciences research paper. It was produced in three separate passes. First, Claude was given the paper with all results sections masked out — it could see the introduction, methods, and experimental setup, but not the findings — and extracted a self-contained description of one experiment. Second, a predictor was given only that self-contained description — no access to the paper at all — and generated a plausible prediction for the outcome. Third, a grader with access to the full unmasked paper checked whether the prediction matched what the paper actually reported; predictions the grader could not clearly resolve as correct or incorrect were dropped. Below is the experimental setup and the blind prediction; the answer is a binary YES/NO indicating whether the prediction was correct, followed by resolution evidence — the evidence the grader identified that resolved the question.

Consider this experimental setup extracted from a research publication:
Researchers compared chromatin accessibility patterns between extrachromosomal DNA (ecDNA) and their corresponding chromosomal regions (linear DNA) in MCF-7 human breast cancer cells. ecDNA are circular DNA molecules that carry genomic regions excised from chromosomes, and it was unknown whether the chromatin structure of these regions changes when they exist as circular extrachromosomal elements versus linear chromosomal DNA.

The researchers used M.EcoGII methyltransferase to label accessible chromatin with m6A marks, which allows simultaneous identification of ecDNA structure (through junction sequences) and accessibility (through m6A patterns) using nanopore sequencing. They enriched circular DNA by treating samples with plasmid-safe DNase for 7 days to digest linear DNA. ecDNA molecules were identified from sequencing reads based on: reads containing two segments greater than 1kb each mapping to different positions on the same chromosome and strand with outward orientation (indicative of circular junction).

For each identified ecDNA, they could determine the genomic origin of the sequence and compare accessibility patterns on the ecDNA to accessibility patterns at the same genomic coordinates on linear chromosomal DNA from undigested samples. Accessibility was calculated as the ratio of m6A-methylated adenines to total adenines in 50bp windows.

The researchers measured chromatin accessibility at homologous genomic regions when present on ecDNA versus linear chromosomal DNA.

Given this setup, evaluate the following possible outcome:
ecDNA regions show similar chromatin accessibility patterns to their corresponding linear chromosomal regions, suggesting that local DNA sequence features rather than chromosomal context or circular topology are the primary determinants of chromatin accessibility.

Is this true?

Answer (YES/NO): NO